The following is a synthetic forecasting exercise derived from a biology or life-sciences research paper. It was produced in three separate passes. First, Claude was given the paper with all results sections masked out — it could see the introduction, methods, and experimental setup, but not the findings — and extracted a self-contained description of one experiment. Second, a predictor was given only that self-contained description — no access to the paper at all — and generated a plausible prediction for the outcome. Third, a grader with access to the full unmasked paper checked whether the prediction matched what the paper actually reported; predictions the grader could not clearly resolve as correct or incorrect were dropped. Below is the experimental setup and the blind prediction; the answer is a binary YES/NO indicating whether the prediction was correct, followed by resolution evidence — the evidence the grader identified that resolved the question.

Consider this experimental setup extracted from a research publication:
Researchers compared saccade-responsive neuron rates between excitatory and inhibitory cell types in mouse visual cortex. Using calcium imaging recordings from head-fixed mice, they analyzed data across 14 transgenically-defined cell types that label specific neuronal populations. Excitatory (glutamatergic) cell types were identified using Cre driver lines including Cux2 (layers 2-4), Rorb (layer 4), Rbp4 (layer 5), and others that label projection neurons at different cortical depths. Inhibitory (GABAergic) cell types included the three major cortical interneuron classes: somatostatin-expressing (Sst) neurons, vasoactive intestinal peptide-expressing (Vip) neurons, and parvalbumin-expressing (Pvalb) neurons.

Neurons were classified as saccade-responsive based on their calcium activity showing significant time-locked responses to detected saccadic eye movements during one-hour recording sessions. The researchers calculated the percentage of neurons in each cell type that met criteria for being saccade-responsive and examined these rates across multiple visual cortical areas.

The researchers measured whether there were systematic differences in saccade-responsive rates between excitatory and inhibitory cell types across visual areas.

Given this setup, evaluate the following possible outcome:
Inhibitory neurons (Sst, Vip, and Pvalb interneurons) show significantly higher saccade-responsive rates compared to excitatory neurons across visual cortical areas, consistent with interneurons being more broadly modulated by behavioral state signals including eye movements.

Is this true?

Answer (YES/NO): YES